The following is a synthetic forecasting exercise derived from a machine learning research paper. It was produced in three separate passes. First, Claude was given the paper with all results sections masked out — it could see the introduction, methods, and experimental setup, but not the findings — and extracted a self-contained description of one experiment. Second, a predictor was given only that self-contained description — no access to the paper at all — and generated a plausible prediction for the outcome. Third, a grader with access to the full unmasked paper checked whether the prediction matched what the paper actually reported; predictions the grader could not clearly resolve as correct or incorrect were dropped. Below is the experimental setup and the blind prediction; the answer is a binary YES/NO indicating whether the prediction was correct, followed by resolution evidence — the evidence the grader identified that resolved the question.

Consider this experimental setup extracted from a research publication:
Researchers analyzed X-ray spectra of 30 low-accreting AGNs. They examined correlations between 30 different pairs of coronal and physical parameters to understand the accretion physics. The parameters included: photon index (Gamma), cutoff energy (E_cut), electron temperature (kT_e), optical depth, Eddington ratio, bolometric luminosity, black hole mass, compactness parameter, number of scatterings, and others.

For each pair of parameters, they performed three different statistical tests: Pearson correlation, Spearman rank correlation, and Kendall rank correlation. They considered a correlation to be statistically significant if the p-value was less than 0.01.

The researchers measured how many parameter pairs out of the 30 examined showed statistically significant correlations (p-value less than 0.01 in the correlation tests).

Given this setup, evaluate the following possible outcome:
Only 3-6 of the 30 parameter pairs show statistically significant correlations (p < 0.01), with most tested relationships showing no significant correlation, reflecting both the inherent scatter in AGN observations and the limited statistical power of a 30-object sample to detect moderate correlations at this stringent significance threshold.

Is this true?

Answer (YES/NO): NO